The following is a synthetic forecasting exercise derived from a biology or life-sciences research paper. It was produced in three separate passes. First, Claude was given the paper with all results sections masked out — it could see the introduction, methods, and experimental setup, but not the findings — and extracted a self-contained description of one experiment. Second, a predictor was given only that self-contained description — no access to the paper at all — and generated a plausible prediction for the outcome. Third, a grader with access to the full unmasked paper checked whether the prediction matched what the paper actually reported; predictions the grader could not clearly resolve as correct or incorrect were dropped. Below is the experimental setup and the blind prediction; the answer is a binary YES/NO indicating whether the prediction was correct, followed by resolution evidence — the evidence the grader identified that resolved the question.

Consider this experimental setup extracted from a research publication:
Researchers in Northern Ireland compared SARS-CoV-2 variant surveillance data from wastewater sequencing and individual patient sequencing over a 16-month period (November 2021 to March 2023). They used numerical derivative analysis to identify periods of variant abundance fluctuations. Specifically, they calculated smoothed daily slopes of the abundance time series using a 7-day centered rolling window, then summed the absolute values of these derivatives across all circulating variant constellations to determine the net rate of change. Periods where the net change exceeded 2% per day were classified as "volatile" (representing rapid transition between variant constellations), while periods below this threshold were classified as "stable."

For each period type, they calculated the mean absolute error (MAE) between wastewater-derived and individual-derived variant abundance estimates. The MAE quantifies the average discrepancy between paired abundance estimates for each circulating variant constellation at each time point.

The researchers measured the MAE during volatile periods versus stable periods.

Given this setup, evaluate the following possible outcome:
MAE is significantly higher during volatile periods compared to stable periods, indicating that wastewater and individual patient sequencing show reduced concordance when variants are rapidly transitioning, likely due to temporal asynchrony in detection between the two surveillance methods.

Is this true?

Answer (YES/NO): YES